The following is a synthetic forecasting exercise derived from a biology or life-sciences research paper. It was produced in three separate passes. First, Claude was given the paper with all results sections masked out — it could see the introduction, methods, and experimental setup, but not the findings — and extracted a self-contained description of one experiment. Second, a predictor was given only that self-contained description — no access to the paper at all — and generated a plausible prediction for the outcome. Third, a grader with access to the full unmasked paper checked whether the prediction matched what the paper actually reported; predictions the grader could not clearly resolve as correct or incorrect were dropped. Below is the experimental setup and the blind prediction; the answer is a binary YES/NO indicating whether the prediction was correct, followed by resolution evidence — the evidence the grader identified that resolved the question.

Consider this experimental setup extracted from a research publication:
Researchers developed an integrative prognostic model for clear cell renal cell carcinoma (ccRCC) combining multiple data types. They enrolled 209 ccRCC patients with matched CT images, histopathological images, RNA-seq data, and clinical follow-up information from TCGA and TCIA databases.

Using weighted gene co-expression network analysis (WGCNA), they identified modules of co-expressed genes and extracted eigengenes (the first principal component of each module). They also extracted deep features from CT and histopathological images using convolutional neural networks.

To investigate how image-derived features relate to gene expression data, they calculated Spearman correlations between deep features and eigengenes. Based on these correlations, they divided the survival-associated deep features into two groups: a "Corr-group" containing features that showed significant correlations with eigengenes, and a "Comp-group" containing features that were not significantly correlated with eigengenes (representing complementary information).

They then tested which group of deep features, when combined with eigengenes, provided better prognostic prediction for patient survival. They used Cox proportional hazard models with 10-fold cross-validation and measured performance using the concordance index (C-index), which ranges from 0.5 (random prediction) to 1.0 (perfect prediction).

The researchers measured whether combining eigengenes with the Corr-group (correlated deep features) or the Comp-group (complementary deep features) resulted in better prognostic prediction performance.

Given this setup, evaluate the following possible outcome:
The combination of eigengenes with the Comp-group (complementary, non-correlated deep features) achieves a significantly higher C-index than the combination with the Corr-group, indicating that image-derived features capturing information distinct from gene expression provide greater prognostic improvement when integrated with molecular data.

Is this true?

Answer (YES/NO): NO